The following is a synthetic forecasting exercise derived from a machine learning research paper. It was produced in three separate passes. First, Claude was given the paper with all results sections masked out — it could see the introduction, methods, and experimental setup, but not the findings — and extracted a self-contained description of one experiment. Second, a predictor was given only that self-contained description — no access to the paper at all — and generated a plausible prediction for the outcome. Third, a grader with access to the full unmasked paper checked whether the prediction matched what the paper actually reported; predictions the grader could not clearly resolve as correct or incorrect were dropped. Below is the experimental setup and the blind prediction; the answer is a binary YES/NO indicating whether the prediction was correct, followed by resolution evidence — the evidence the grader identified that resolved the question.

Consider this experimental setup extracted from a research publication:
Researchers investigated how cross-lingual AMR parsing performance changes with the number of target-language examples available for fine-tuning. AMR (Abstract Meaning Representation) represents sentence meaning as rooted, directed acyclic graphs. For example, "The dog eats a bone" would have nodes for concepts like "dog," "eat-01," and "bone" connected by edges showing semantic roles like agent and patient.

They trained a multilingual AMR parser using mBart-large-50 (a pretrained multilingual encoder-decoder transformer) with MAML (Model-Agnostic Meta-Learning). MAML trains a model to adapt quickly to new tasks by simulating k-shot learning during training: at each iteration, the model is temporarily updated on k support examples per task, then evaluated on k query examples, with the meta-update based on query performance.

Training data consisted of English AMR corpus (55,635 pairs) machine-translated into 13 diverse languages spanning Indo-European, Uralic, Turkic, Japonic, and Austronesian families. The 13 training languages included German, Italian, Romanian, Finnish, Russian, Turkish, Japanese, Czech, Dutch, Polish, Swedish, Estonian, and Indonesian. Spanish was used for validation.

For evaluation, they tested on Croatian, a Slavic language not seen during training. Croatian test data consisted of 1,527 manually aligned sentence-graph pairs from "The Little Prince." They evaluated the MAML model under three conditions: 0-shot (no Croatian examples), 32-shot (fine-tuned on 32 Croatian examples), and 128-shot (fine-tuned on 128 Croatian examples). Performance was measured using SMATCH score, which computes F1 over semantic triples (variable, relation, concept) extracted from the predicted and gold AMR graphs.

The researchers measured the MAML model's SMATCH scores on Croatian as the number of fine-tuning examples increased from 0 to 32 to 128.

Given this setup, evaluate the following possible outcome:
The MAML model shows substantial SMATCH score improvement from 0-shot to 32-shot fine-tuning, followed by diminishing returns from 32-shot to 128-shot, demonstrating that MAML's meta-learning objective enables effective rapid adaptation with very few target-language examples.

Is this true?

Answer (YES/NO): NO